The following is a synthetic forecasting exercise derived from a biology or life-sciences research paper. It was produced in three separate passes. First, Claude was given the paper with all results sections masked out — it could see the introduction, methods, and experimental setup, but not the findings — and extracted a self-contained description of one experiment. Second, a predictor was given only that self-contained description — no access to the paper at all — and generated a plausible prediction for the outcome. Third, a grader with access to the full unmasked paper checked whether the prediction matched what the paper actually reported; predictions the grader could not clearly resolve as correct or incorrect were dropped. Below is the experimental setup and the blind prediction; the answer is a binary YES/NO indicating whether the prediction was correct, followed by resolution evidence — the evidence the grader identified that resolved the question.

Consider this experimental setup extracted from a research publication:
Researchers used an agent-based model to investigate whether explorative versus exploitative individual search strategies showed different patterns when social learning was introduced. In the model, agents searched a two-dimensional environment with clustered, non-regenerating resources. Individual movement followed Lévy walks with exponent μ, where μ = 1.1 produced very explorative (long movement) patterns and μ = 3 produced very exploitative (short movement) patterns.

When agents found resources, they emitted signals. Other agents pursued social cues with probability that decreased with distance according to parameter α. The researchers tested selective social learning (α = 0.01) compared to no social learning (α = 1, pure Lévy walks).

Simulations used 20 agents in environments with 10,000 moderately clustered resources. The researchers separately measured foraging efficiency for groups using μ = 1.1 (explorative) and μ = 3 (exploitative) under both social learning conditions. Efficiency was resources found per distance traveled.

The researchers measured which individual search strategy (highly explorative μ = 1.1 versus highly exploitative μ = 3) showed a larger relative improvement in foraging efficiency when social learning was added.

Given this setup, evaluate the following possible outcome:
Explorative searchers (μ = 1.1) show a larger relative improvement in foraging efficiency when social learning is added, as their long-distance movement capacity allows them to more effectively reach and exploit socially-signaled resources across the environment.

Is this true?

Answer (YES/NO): YES